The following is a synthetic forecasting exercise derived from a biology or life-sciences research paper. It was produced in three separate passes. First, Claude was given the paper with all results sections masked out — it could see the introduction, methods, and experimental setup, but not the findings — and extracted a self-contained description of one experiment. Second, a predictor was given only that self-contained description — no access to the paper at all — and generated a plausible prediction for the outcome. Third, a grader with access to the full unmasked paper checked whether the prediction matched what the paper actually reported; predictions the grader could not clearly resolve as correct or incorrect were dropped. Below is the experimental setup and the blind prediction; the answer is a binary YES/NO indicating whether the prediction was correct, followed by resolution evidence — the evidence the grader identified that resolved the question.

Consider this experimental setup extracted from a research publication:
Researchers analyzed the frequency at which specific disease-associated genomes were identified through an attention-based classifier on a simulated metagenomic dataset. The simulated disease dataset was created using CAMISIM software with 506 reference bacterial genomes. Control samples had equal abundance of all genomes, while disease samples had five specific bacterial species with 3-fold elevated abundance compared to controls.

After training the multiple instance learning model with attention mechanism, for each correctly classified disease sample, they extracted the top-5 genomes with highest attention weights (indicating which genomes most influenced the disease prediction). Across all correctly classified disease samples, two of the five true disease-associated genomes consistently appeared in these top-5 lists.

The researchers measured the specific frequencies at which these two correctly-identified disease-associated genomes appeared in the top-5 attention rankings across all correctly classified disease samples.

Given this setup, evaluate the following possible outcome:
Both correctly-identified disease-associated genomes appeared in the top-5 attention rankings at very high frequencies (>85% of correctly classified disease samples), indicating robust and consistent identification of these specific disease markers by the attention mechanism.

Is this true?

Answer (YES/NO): NO